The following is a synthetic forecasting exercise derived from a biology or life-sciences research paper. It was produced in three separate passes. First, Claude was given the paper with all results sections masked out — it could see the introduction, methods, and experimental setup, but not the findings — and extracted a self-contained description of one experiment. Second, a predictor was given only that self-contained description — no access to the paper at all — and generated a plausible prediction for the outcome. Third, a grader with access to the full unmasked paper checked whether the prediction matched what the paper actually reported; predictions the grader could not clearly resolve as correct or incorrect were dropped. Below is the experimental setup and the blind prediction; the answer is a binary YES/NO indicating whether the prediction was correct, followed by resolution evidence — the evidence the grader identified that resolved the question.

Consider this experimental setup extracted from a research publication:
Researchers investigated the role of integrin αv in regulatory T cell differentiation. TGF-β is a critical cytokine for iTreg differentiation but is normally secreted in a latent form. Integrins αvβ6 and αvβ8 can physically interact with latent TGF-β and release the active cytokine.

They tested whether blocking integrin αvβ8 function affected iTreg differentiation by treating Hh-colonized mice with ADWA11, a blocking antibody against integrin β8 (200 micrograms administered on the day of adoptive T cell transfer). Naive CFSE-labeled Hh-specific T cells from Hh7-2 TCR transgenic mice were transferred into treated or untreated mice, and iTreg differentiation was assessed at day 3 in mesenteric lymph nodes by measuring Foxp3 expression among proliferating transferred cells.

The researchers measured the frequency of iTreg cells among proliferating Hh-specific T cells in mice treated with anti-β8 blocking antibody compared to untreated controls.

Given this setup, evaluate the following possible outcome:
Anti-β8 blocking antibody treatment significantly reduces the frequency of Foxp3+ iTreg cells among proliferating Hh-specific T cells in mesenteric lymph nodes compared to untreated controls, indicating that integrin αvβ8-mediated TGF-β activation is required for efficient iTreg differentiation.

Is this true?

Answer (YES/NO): YES